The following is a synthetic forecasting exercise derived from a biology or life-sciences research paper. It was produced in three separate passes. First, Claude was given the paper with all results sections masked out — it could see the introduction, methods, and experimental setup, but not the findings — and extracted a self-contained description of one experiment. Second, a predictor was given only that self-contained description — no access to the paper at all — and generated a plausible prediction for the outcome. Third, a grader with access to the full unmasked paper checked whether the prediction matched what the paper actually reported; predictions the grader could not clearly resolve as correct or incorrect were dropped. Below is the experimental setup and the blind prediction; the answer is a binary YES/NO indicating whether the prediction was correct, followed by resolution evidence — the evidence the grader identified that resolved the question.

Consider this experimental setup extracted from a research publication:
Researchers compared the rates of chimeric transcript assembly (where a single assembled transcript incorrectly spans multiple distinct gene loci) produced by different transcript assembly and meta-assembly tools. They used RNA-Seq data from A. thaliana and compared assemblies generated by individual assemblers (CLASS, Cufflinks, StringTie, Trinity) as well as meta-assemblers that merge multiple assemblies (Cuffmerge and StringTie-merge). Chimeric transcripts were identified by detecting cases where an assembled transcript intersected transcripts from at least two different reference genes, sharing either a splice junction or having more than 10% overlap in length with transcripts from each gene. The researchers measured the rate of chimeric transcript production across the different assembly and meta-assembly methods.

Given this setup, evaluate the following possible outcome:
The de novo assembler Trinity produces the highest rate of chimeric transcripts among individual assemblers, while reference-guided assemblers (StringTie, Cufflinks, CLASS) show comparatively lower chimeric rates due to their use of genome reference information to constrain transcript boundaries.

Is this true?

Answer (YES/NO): NO